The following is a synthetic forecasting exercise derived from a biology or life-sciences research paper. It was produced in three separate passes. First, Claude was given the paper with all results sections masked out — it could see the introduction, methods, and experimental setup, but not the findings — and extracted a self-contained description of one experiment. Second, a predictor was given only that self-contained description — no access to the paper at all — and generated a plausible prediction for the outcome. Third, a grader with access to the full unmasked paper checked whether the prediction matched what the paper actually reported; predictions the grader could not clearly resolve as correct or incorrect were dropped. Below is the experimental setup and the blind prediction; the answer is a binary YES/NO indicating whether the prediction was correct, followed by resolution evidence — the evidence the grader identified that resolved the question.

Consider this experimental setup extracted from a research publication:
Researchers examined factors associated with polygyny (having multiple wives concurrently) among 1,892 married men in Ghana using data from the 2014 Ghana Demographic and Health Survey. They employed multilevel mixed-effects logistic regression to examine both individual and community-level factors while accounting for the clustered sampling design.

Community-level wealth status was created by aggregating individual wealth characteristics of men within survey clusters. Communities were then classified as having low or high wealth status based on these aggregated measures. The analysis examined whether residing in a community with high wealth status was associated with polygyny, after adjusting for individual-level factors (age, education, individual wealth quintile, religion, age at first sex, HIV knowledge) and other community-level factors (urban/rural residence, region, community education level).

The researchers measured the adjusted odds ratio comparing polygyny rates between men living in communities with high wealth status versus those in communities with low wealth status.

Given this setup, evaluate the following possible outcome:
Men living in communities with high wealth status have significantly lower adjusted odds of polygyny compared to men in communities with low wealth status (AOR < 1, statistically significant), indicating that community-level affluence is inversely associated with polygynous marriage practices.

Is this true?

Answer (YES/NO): NO